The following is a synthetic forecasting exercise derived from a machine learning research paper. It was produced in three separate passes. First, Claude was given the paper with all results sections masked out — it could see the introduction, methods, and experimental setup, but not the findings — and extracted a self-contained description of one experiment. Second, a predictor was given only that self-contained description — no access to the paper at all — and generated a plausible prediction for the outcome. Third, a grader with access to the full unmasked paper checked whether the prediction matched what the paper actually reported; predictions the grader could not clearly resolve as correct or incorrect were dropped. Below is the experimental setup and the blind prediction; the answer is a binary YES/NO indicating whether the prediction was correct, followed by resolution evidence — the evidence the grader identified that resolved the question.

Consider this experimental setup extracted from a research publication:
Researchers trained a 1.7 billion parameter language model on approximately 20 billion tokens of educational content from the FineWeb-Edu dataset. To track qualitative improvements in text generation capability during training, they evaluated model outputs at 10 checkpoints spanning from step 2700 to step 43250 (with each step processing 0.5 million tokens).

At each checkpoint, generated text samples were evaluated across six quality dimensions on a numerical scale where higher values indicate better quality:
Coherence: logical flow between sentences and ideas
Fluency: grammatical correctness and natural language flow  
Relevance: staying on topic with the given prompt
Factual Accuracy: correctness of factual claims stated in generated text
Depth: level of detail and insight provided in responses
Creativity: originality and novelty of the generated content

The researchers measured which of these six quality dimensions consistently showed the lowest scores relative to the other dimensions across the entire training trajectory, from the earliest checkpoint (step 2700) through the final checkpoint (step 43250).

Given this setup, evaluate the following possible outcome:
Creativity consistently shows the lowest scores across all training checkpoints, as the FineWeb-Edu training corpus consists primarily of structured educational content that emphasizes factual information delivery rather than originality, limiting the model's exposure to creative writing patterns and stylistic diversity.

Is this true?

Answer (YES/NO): NO